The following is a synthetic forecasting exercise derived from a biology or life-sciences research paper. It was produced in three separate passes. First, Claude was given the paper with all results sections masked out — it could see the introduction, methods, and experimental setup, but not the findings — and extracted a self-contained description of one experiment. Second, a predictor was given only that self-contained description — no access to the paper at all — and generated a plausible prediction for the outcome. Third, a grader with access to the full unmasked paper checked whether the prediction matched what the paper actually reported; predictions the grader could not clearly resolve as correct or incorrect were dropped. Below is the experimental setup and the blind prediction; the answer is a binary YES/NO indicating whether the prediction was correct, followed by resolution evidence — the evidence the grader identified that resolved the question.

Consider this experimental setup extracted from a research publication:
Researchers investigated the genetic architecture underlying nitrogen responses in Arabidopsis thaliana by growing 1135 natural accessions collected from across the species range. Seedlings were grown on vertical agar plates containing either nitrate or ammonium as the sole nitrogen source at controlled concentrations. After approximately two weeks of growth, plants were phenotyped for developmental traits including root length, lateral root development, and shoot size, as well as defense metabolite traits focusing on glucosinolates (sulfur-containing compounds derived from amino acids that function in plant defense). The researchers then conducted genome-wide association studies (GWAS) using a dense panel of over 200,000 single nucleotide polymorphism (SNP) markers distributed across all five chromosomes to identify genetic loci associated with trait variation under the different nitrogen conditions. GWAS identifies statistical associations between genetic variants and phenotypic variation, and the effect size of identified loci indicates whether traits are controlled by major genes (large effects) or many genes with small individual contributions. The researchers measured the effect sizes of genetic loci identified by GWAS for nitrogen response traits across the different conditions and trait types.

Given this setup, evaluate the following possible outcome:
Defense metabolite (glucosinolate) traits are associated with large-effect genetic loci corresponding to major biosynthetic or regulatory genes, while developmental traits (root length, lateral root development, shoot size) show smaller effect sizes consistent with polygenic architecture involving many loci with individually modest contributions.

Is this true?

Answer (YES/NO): NO